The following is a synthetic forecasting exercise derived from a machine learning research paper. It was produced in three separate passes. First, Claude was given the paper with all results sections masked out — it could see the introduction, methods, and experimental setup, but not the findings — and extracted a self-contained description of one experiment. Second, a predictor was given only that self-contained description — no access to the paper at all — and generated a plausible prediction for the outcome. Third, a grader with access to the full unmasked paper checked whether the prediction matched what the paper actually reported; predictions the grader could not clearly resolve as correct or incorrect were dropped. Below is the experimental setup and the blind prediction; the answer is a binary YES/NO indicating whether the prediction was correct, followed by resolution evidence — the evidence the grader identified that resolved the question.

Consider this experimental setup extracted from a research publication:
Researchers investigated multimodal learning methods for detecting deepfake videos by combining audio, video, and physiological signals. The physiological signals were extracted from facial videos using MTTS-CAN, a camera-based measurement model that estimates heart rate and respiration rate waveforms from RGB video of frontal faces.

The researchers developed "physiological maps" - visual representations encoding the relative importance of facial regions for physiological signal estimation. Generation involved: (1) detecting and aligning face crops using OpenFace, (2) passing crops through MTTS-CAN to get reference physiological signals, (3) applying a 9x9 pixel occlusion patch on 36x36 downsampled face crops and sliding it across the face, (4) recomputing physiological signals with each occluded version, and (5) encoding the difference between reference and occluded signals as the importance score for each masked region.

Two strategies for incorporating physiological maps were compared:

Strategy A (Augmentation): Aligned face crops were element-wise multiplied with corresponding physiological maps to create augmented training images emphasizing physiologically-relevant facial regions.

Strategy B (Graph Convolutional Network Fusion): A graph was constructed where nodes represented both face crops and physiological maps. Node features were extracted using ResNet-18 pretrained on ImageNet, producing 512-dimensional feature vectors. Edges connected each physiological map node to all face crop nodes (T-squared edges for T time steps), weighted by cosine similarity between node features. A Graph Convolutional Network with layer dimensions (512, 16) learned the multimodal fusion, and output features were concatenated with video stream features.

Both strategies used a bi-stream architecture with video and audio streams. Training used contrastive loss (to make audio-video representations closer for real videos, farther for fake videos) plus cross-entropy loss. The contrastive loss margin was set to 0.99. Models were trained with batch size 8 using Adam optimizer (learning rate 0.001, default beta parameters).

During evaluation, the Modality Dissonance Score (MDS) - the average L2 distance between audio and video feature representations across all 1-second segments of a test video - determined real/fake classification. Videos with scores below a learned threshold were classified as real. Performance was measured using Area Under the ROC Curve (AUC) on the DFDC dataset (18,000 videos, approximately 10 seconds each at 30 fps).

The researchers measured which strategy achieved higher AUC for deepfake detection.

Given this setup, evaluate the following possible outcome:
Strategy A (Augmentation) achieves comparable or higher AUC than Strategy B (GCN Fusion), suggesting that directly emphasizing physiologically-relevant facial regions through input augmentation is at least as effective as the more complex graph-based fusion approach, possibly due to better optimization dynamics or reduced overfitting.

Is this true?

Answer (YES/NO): NO